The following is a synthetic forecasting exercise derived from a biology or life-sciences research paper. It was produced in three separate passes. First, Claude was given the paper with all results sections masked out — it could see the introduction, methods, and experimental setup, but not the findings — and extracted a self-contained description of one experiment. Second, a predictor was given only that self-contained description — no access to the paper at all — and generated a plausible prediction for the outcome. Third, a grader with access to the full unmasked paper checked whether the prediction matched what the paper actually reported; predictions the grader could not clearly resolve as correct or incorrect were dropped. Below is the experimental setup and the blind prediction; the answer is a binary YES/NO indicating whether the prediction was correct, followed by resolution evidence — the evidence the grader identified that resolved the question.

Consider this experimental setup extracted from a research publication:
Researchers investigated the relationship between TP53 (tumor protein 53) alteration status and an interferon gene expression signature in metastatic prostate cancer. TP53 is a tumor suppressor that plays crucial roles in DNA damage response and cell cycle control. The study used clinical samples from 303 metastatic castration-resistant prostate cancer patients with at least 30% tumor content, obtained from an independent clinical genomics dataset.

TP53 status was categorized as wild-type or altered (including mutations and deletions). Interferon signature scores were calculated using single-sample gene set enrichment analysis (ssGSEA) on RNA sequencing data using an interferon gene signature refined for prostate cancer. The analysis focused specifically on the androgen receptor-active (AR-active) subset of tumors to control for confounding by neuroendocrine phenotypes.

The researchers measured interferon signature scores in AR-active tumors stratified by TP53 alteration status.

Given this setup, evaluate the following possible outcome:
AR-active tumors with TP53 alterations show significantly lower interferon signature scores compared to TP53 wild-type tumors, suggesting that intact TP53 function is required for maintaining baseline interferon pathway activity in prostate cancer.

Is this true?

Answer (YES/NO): NO